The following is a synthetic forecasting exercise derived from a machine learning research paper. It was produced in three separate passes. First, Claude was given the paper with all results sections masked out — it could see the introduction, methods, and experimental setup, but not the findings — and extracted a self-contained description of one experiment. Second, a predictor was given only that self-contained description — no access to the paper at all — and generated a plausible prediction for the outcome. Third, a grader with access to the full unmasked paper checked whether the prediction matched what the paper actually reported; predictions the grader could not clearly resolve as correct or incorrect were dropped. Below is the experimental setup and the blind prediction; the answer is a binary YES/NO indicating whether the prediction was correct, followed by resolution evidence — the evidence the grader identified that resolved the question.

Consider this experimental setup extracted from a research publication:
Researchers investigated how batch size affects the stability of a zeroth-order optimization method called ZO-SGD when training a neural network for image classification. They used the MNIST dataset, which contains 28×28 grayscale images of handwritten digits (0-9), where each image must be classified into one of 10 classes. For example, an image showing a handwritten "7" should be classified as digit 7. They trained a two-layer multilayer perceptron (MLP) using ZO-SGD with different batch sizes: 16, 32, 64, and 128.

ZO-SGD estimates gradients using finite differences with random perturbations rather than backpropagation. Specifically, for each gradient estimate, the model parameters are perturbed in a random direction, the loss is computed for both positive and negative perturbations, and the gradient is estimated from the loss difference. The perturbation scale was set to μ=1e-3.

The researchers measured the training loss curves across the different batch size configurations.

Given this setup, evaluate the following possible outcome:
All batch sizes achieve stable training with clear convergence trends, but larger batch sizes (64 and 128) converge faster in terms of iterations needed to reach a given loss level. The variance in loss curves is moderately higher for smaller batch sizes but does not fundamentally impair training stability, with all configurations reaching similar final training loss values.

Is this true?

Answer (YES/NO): NO